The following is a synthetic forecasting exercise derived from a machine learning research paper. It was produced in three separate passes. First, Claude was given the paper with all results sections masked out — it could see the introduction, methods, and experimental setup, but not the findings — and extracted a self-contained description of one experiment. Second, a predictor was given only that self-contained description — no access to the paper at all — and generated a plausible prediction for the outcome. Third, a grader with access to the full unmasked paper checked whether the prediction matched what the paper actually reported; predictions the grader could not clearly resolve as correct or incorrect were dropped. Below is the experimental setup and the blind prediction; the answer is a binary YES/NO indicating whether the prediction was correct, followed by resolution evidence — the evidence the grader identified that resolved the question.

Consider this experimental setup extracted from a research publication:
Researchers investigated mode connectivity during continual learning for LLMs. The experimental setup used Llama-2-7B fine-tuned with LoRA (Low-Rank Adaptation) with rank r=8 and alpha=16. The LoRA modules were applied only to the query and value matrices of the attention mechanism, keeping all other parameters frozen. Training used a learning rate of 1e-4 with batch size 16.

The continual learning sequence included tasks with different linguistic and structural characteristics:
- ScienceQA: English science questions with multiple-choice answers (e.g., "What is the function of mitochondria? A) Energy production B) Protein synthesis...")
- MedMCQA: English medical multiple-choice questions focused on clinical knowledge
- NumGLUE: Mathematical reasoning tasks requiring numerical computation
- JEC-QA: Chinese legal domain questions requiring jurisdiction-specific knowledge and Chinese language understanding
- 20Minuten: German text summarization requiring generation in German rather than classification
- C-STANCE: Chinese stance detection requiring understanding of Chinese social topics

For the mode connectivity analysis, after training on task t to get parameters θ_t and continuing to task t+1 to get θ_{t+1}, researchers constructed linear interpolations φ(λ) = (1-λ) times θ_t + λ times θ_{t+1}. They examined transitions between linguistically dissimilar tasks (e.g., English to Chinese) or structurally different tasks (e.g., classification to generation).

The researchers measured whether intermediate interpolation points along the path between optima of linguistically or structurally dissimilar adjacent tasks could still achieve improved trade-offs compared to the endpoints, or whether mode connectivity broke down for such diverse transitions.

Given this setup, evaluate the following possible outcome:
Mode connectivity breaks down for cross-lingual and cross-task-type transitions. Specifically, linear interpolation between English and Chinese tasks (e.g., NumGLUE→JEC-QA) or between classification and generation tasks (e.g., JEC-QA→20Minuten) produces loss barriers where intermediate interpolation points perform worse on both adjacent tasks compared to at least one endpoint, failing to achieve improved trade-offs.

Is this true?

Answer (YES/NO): NO